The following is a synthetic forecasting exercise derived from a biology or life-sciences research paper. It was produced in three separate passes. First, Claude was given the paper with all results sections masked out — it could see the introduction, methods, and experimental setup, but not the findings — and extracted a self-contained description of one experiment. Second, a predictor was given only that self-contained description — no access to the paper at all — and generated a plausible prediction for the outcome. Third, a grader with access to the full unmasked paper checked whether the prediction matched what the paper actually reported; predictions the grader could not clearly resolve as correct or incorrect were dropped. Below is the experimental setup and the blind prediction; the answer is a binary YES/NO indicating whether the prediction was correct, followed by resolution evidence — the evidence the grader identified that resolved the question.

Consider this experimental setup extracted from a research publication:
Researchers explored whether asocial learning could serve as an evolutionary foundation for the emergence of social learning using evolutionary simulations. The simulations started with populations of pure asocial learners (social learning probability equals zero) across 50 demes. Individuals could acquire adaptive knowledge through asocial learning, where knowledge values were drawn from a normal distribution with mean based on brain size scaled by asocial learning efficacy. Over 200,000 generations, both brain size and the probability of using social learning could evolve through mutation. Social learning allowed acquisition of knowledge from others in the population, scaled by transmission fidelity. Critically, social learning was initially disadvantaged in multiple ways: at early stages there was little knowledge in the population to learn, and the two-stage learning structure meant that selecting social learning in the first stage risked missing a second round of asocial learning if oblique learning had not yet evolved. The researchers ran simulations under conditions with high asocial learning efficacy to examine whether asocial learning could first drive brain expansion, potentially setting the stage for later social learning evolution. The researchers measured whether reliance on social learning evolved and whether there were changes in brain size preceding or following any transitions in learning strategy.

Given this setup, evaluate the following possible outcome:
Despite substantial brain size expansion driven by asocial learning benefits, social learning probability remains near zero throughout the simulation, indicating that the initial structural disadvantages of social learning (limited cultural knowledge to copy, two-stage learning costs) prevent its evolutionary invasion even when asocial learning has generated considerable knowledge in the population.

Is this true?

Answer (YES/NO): NO